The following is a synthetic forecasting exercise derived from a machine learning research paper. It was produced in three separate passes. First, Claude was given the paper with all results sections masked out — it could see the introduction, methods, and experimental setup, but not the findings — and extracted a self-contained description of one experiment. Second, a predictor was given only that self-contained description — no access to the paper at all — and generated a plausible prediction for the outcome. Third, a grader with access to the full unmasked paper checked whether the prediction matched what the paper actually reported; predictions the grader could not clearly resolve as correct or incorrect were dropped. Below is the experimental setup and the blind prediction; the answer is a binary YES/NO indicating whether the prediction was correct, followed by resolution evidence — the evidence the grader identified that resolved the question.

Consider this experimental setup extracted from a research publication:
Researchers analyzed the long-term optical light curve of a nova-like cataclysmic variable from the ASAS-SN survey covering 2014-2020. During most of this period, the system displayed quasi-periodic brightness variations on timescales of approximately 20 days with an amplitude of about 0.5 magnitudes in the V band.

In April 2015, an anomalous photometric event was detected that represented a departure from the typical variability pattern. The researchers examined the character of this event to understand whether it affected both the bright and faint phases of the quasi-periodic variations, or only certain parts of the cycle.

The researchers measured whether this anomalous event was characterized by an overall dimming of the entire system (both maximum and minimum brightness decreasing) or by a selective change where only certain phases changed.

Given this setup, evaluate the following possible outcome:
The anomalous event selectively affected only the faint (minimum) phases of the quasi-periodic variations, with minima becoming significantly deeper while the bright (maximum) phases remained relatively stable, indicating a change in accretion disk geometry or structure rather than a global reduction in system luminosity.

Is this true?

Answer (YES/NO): YES